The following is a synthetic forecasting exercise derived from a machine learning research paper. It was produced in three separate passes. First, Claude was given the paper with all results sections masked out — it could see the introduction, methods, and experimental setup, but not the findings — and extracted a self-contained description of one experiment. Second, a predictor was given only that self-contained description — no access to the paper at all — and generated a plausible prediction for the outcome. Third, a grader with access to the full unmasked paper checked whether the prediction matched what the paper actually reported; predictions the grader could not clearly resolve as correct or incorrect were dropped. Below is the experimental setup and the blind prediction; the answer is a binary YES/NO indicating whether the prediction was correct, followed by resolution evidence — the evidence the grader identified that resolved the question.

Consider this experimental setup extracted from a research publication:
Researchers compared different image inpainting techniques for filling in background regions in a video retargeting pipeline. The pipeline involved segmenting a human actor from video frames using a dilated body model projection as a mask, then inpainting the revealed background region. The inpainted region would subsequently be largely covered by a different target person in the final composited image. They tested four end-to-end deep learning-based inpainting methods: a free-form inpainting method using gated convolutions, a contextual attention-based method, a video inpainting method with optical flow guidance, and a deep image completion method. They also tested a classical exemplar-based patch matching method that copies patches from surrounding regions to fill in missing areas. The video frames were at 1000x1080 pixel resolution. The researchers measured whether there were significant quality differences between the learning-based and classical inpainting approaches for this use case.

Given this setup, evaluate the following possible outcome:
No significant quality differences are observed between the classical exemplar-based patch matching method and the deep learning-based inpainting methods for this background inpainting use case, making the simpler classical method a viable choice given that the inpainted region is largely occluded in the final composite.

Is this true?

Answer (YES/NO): YES